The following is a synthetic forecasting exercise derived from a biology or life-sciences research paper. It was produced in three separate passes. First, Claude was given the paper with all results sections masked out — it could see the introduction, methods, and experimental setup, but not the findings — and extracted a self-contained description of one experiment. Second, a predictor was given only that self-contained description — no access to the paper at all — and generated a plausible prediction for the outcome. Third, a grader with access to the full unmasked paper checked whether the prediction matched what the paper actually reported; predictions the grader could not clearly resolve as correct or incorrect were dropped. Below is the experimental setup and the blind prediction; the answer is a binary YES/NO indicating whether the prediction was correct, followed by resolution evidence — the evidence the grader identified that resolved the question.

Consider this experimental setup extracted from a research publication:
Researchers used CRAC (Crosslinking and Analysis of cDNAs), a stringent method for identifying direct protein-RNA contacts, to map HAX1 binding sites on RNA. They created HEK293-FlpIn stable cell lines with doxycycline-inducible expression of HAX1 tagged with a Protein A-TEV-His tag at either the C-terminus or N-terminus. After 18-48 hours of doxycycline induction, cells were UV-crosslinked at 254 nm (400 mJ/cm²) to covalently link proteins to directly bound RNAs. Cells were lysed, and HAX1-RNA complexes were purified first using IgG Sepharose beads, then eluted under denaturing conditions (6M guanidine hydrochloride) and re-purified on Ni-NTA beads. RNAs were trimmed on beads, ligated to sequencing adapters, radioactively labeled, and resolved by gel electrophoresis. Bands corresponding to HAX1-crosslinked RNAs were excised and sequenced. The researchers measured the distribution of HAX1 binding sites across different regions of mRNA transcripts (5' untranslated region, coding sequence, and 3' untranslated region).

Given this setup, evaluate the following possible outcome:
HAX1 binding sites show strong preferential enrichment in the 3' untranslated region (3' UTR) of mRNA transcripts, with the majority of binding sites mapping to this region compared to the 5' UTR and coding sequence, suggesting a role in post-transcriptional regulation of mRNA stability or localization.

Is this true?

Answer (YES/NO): NO